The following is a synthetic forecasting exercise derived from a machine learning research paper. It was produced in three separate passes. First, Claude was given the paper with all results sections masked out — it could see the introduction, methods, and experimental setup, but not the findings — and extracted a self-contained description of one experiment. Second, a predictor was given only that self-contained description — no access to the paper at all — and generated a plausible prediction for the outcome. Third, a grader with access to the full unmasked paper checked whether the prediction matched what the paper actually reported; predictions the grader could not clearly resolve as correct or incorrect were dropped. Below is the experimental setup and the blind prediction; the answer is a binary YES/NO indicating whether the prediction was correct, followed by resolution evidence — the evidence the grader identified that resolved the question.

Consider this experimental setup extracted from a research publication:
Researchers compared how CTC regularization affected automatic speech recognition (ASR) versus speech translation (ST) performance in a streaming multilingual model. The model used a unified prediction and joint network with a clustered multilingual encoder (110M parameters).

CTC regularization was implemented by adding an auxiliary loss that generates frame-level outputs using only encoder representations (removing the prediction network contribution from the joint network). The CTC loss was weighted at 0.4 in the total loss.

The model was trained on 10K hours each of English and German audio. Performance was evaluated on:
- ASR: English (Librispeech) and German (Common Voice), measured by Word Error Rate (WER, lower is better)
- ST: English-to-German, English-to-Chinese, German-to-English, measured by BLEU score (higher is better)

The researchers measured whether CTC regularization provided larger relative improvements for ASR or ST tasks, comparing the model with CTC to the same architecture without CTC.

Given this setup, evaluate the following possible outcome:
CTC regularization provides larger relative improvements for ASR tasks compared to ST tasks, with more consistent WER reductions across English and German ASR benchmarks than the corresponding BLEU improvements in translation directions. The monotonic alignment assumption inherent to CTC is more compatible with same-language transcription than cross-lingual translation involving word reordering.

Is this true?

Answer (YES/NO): NO